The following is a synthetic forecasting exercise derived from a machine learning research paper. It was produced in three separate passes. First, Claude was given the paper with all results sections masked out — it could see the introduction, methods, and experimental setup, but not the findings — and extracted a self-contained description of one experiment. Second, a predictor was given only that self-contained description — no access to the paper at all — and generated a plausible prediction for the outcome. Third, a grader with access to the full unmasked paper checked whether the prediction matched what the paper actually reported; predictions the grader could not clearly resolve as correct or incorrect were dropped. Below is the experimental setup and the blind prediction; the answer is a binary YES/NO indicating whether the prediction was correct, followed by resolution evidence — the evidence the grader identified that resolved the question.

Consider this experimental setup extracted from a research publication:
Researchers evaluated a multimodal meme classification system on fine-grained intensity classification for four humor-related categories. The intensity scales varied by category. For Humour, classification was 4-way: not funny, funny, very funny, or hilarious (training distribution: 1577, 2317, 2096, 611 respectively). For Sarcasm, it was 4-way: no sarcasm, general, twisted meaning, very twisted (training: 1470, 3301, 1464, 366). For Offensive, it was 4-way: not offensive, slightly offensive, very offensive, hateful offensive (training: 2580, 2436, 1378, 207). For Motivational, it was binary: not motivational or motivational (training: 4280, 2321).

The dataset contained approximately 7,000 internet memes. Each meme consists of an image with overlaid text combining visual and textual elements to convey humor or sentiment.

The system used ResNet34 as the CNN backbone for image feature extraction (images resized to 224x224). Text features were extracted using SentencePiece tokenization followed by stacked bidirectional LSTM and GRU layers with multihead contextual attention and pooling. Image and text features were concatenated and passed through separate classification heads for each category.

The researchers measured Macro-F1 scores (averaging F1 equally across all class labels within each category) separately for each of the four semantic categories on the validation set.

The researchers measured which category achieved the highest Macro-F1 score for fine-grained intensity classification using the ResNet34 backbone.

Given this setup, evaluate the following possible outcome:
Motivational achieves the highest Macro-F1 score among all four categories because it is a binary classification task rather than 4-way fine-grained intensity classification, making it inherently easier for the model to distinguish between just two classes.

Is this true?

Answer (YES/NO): YES